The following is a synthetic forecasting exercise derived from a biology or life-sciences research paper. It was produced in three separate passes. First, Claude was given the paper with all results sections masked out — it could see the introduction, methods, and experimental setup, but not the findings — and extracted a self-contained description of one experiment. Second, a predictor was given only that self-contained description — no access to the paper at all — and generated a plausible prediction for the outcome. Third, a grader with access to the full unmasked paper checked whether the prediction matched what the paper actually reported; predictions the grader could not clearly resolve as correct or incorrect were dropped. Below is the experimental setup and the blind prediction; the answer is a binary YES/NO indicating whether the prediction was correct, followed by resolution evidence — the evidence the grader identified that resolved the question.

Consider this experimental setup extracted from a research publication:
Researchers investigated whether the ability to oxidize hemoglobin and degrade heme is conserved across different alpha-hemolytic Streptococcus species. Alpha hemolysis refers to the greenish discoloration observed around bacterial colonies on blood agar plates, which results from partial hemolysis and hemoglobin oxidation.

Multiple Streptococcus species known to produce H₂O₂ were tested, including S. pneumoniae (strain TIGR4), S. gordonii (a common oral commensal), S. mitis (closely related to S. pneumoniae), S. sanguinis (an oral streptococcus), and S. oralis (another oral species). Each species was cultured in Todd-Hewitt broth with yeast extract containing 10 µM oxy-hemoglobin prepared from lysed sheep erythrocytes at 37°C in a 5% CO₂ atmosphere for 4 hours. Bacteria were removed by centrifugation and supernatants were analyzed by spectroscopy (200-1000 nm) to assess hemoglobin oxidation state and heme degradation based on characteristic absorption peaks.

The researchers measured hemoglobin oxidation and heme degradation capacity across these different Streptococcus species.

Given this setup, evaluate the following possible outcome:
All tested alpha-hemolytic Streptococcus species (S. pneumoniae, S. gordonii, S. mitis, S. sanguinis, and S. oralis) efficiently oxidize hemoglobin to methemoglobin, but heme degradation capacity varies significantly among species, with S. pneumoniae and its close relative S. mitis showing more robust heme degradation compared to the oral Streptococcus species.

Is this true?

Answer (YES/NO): NO